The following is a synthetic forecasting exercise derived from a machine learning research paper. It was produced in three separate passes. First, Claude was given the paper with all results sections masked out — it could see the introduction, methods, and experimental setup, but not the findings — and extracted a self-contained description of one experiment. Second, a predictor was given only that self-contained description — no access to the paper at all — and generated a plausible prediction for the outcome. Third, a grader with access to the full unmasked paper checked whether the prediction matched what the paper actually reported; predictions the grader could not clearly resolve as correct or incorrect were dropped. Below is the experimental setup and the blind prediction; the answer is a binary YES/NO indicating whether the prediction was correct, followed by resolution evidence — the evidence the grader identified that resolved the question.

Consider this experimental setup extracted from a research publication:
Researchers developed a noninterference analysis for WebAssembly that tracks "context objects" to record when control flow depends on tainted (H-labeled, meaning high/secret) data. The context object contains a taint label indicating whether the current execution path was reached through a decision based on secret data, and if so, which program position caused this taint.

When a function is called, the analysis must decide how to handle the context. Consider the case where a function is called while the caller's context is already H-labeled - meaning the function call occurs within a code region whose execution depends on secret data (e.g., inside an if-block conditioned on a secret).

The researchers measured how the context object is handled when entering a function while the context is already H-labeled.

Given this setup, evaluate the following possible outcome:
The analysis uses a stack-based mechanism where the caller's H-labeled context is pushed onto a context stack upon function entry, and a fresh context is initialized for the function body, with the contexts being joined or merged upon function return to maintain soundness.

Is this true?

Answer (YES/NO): NO